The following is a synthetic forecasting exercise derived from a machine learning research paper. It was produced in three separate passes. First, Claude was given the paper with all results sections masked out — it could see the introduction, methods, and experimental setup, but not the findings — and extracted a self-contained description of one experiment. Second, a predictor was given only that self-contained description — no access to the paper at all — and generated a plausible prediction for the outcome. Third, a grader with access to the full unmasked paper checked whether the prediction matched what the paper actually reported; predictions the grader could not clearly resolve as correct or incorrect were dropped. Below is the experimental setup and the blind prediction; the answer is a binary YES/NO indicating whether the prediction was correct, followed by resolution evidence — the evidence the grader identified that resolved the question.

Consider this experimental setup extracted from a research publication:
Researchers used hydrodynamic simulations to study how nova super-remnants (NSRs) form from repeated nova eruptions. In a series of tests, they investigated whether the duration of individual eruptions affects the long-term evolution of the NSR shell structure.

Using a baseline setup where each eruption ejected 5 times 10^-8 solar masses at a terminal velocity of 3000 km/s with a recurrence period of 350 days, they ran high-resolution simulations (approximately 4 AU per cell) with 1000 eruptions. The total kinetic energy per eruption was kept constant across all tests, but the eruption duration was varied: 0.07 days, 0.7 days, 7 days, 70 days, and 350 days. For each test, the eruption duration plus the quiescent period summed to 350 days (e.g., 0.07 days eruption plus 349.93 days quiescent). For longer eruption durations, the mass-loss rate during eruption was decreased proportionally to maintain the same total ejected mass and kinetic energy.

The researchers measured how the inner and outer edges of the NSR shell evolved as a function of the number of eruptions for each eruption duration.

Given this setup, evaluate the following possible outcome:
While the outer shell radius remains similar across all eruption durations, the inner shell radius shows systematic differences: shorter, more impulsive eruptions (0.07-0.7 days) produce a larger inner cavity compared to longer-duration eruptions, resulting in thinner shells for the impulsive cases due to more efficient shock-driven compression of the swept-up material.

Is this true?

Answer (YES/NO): NO